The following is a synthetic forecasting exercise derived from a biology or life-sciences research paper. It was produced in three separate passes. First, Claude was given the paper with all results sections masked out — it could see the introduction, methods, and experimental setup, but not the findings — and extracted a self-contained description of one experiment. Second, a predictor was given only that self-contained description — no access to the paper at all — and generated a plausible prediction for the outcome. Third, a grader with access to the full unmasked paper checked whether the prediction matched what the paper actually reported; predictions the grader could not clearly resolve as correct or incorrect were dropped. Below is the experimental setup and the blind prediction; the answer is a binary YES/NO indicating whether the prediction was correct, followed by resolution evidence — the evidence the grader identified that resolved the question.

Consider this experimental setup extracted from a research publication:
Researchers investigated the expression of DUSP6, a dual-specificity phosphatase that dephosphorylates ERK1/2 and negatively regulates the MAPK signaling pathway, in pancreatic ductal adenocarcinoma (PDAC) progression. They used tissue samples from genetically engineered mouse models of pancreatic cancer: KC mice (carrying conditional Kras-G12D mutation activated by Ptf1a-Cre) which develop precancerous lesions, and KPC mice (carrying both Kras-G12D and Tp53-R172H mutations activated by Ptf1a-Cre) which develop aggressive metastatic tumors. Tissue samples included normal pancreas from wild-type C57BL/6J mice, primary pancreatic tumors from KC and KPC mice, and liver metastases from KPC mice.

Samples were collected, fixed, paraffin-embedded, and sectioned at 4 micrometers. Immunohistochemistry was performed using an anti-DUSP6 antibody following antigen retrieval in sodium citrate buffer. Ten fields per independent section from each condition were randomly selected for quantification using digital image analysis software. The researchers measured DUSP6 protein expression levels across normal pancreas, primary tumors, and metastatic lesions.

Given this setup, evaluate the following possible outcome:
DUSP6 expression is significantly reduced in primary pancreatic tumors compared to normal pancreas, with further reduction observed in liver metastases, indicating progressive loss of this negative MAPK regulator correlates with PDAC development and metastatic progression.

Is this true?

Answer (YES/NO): NO